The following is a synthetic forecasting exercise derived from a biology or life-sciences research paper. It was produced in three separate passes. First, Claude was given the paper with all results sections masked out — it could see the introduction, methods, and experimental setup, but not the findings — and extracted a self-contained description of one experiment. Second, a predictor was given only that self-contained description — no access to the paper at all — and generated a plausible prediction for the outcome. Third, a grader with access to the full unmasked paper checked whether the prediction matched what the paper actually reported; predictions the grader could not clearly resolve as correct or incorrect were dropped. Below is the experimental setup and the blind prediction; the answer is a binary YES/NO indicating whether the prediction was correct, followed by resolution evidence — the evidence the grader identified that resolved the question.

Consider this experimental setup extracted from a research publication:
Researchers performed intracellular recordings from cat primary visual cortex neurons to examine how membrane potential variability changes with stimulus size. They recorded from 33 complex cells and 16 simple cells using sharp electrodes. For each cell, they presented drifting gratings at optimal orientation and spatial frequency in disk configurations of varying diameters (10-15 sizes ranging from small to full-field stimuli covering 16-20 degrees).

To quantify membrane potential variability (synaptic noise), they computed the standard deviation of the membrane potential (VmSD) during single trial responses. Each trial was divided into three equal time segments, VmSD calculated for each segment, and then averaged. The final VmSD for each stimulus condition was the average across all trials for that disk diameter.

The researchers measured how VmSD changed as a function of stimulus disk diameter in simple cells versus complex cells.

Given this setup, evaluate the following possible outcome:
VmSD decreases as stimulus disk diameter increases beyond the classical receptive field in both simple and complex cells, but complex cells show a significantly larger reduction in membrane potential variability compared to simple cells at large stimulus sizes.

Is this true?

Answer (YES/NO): NO